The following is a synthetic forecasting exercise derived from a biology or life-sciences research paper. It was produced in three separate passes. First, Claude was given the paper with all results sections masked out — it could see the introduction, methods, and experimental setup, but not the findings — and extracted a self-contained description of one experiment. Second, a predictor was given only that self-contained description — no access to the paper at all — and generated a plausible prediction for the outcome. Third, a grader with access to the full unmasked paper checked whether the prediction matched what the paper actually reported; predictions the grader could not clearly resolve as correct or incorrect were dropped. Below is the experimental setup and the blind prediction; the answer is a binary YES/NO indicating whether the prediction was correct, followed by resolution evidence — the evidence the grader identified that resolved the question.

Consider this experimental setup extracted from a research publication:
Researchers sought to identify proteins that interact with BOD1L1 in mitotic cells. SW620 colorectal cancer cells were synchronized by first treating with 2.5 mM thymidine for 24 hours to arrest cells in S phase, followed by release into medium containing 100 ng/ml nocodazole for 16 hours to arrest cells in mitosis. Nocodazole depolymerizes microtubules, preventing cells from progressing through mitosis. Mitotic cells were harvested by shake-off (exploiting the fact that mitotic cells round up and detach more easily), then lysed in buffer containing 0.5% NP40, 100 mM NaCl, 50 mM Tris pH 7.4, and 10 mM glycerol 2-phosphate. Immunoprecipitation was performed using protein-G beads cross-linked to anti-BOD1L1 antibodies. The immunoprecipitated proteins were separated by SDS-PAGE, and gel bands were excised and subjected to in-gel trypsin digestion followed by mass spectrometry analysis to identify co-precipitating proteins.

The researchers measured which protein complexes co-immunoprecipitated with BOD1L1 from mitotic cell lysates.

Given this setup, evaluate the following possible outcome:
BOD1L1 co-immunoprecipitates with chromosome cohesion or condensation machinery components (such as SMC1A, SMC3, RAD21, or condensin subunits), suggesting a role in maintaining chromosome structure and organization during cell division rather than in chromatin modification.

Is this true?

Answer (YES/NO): NO